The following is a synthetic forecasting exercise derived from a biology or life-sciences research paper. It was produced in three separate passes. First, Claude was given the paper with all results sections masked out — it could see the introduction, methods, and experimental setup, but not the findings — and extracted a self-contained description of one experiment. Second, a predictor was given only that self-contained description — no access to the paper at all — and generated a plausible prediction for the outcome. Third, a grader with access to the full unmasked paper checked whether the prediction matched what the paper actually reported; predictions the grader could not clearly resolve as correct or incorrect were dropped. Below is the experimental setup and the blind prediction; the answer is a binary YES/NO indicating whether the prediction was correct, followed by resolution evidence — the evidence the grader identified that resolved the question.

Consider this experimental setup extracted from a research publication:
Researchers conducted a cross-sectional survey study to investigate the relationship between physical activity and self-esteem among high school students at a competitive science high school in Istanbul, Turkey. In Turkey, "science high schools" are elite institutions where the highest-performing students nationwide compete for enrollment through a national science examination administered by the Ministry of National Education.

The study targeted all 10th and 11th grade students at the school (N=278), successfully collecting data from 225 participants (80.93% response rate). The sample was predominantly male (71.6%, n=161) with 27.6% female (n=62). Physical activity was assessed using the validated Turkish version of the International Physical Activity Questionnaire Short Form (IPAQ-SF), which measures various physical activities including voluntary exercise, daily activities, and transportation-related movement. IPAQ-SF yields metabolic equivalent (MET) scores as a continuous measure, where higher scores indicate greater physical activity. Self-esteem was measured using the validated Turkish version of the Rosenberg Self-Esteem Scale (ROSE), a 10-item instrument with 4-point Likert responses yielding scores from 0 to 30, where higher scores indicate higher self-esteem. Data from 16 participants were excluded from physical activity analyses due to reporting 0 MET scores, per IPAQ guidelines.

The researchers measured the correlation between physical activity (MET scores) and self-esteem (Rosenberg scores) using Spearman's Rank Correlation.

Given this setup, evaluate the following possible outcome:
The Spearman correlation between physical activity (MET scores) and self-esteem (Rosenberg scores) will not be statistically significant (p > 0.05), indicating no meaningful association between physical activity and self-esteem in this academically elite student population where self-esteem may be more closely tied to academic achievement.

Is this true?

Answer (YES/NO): NO